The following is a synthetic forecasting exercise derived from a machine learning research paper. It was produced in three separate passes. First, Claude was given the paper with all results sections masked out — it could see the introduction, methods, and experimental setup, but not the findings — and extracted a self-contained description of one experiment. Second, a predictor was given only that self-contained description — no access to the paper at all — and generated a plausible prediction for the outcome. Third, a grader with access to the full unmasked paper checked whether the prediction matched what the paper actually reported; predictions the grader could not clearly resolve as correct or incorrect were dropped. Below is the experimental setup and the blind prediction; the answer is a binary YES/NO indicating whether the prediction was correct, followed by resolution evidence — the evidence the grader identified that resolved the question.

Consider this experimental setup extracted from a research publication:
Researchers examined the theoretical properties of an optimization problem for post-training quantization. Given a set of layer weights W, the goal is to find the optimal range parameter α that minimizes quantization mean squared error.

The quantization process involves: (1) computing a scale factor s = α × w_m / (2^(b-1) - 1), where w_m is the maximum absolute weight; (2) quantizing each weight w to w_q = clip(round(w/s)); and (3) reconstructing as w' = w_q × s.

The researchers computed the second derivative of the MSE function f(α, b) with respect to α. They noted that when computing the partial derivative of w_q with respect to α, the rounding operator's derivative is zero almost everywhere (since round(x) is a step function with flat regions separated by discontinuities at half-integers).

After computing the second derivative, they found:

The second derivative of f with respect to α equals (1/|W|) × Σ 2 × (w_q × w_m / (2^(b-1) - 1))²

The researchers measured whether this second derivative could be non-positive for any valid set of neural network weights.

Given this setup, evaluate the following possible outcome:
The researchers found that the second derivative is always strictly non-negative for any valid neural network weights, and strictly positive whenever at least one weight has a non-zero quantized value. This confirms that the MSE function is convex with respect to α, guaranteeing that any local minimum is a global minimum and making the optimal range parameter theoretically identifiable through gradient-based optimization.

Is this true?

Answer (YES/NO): NO